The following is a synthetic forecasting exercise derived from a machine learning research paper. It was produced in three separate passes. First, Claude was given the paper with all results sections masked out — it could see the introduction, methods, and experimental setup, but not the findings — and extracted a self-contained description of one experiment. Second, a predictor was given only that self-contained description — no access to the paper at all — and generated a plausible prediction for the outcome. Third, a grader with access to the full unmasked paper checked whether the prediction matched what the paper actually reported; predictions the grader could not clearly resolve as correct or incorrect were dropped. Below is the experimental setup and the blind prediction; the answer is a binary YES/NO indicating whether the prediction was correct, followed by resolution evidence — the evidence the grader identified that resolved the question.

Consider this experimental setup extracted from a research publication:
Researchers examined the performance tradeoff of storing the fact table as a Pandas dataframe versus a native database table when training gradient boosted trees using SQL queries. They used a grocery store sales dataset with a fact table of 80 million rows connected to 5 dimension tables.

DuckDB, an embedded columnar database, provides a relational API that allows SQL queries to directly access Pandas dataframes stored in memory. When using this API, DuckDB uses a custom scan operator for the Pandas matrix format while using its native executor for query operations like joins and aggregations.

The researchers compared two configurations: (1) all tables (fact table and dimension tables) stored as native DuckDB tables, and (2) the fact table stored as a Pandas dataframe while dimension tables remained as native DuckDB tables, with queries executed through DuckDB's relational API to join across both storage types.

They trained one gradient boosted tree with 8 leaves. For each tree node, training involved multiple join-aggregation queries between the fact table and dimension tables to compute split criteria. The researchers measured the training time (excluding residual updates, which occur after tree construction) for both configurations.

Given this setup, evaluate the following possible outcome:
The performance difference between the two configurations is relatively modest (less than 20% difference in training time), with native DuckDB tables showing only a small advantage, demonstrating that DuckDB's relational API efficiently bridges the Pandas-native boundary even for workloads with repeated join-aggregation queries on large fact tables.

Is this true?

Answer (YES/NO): NO